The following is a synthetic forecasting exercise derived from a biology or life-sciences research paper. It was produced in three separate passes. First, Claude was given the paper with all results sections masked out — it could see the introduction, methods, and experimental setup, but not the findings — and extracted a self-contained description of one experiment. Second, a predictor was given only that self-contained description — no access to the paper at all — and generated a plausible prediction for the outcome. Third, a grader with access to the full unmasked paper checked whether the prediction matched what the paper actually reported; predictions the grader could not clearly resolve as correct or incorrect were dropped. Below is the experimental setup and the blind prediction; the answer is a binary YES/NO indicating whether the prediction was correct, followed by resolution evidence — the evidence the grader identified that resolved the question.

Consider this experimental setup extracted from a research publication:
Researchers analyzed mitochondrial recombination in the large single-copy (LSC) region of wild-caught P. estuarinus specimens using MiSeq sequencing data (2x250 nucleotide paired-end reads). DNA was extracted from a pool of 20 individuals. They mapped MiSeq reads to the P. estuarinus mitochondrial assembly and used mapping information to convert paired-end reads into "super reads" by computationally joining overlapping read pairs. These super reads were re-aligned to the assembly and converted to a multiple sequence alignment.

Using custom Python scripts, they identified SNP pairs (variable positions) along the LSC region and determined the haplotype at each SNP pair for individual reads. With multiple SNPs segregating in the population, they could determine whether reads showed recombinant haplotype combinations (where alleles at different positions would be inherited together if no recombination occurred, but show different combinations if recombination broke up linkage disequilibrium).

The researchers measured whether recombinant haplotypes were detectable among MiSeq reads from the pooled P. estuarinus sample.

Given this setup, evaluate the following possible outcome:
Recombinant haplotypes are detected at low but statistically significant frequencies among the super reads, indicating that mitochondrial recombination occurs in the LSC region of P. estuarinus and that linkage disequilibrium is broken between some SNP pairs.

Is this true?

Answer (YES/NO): NO